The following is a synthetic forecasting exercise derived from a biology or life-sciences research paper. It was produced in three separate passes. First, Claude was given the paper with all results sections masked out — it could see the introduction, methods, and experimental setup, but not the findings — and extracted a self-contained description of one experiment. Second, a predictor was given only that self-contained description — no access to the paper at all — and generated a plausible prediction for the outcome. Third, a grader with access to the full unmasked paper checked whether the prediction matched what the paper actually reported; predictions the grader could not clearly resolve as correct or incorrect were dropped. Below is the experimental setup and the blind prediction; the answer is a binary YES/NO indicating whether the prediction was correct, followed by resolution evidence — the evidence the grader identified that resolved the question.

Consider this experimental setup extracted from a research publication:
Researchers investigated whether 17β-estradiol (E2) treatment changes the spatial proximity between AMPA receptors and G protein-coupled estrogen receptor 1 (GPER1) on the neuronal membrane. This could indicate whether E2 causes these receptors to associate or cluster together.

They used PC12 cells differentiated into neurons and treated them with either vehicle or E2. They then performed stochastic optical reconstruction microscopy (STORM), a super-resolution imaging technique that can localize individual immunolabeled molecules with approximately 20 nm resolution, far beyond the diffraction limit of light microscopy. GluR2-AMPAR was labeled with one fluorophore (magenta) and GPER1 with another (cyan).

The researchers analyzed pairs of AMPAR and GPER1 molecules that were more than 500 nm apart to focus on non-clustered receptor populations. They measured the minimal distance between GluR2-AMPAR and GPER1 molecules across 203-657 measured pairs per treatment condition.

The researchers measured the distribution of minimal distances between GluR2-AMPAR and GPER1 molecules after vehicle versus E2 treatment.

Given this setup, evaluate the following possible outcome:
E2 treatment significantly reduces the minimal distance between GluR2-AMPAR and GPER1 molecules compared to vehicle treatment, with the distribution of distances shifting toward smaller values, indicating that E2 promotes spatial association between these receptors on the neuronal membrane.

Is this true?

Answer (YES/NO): NO